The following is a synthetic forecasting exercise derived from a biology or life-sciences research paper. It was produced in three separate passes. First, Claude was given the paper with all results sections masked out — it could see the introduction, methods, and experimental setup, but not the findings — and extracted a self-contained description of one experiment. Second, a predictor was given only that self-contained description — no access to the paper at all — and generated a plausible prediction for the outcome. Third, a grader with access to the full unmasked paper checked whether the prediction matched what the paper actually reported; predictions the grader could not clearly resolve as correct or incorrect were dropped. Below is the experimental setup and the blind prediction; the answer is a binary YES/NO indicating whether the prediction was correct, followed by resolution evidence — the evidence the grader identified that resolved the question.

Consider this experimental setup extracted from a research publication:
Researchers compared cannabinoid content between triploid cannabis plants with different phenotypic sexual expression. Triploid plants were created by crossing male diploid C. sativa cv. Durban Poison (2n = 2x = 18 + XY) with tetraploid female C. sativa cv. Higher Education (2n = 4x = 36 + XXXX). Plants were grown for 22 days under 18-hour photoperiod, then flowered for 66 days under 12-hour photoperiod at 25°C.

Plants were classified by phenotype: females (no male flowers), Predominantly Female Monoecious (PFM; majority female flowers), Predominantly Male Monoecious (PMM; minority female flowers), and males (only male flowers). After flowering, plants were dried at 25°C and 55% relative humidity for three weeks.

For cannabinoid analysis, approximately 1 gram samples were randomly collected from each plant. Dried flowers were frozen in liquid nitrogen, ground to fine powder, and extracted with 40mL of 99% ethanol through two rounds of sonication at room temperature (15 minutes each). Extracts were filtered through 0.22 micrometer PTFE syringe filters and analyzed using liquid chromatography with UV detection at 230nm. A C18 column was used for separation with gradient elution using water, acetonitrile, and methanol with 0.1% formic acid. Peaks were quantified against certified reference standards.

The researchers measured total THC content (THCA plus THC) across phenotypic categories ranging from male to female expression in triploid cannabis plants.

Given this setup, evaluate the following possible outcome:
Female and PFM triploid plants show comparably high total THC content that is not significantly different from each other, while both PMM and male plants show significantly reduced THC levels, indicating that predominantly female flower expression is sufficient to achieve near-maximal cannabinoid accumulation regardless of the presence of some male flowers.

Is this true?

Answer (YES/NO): YES